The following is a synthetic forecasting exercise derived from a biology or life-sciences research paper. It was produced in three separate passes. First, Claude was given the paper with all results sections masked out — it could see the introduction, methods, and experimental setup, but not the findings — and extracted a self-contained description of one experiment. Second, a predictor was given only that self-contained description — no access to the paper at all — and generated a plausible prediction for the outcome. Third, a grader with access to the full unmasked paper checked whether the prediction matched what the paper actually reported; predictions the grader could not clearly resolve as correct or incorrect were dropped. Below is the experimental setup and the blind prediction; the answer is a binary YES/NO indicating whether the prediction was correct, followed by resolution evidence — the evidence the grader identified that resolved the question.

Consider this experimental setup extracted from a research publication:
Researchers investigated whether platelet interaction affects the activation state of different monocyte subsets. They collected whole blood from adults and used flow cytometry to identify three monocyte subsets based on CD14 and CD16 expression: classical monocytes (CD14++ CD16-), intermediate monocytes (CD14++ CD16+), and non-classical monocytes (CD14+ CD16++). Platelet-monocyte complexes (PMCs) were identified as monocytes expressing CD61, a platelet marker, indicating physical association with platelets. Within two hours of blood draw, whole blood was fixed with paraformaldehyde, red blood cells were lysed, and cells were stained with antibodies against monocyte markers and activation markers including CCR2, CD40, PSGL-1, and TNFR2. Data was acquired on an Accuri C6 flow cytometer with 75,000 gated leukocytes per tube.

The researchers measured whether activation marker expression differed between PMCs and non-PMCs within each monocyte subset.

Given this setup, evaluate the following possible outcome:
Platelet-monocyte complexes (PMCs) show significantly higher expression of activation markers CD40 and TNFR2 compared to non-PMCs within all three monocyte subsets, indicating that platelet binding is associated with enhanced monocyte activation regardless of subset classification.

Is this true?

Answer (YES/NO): NO